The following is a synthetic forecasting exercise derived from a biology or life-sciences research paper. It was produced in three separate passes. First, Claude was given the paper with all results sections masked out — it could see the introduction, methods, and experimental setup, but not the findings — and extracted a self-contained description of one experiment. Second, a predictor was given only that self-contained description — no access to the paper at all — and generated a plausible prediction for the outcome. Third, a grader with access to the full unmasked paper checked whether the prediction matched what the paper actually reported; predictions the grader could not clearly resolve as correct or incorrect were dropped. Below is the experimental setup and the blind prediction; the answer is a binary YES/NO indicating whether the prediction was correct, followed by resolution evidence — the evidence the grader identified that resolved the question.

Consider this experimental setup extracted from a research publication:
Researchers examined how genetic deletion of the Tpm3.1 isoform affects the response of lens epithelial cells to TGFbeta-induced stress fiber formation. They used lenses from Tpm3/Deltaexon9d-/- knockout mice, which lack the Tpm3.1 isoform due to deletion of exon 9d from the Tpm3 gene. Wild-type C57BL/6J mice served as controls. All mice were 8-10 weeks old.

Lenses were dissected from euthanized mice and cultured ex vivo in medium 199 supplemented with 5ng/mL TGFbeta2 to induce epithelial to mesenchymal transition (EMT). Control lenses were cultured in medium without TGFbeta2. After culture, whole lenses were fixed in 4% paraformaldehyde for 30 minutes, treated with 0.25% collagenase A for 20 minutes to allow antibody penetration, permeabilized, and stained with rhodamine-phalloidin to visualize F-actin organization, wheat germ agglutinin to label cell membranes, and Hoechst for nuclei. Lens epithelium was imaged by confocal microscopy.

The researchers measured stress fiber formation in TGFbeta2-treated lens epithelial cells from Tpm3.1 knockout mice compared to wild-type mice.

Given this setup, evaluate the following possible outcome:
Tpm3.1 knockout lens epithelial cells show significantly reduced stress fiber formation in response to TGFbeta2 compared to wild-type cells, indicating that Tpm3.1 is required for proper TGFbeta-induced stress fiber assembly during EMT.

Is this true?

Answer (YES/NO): YES